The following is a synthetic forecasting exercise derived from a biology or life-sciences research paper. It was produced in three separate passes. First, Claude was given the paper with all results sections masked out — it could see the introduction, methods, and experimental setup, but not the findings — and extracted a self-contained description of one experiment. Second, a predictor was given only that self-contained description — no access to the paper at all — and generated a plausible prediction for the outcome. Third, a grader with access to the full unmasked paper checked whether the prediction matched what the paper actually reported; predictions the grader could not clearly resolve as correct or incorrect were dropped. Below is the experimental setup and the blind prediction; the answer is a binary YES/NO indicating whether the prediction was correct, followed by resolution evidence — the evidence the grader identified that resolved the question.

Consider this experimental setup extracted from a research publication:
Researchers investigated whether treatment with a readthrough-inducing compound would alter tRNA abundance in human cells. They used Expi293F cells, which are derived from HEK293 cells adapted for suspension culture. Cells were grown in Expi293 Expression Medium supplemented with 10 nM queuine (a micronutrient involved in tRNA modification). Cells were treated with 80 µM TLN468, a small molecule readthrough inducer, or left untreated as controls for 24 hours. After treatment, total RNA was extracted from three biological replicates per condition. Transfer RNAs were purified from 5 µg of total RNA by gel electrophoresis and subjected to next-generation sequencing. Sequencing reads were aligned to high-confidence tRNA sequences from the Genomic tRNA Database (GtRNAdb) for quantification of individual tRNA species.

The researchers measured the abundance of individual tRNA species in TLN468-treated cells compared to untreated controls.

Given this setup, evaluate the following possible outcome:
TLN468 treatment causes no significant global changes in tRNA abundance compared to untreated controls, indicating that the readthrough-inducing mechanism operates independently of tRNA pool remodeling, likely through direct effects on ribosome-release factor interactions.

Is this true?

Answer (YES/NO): NO